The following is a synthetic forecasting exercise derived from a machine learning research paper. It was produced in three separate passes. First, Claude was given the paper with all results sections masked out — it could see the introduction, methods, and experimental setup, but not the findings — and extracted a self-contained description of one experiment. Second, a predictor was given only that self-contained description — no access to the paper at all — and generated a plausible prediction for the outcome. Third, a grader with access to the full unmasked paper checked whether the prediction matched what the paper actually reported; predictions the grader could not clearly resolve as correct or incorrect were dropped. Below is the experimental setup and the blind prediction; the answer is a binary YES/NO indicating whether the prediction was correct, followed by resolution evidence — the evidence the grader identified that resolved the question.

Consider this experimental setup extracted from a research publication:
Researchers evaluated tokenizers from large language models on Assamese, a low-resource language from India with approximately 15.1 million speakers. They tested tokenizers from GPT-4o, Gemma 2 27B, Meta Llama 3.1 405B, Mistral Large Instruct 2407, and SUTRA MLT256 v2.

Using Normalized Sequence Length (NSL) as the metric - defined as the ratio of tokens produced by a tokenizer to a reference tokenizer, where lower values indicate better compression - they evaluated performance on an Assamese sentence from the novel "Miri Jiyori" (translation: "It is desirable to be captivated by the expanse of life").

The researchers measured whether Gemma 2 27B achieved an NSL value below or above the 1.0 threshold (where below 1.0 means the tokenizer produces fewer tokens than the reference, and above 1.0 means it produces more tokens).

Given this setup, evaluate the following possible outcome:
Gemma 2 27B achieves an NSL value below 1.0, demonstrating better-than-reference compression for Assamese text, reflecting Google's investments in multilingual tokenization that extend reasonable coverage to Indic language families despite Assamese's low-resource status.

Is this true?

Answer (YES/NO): YES